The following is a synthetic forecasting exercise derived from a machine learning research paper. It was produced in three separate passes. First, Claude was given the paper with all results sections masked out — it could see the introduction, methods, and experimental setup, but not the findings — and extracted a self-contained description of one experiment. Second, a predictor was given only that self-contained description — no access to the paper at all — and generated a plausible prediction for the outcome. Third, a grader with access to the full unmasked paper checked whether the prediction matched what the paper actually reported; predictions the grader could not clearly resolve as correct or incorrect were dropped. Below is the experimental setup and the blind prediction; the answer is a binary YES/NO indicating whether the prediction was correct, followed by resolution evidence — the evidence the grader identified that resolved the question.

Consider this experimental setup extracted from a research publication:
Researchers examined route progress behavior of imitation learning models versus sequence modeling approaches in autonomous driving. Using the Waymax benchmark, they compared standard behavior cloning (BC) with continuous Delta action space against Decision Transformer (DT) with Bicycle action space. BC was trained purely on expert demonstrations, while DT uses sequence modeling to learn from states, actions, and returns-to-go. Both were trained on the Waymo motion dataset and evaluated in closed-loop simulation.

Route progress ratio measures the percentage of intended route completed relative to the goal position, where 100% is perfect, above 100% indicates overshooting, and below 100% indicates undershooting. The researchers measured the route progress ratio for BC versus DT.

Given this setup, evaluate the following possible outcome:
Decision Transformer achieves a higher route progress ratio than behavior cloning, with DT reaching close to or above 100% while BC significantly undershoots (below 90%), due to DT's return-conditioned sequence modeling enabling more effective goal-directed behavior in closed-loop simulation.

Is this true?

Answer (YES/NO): YES